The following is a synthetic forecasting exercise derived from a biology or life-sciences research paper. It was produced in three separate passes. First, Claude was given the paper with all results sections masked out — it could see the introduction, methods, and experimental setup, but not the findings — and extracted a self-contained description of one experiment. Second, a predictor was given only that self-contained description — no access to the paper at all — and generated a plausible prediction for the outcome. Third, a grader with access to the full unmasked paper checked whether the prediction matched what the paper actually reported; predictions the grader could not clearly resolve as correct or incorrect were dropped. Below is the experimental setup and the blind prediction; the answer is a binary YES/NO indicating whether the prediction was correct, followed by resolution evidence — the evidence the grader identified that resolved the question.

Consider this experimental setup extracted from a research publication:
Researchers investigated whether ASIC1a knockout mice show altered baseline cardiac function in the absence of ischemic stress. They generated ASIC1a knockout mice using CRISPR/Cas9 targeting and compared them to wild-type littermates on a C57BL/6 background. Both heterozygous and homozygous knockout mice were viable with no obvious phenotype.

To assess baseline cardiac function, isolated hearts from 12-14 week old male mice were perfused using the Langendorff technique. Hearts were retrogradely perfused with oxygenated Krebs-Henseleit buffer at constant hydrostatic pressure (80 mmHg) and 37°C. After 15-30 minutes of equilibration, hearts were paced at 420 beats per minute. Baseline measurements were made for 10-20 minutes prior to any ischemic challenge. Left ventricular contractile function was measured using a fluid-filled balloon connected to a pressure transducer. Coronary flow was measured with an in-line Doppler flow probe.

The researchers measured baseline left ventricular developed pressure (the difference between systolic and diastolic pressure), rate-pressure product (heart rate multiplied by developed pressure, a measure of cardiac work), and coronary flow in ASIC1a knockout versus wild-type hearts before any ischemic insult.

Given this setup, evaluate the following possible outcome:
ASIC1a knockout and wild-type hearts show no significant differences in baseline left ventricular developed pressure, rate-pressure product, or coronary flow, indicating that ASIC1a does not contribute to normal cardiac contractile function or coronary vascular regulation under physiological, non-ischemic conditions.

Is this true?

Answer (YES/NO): YES